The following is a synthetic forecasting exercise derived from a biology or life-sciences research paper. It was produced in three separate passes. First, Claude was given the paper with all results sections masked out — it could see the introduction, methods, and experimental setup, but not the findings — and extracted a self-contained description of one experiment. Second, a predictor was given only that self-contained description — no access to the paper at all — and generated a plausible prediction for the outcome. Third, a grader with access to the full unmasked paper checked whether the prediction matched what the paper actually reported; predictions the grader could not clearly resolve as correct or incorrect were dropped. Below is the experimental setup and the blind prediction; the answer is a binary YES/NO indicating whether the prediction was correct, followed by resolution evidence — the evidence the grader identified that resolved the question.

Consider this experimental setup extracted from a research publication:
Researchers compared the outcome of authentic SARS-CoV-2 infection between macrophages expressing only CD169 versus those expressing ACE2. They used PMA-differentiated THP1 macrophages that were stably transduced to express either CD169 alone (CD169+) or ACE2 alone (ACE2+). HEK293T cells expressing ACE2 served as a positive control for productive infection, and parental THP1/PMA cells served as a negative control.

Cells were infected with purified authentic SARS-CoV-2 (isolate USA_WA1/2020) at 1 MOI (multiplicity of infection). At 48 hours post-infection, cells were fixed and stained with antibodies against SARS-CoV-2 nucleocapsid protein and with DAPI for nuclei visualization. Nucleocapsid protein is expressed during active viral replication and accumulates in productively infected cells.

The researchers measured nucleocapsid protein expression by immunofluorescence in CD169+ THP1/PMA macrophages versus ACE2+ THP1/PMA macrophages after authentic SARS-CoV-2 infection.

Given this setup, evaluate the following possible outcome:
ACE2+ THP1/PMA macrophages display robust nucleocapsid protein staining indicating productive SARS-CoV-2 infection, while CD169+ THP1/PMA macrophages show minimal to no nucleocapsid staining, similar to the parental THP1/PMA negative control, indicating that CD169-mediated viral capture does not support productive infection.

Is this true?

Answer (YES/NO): NO